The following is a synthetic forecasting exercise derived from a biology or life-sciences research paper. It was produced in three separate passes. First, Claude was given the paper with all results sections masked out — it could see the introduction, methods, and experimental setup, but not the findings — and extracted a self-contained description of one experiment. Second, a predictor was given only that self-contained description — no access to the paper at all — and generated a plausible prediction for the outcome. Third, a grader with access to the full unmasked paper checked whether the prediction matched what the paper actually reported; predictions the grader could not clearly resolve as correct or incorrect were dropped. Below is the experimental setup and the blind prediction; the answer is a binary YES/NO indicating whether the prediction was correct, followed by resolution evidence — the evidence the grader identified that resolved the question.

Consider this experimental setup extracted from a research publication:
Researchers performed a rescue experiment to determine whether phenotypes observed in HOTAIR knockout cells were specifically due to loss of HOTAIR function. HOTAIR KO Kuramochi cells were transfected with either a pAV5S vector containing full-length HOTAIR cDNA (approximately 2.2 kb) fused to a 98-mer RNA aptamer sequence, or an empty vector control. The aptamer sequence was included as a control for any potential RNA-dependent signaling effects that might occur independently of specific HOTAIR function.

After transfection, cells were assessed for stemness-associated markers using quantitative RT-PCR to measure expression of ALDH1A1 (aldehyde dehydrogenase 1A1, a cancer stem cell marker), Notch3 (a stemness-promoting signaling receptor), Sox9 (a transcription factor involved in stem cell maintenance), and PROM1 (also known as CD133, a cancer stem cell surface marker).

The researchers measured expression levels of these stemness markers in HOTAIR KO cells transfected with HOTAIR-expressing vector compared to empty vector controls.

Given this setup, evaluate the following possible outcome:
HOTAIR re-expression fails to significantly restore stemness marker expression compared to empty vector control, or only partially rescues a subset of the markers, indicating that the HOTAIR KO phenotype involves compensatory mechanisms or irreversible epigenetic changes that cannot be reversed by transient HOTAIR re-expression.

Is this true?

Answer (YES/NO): NO